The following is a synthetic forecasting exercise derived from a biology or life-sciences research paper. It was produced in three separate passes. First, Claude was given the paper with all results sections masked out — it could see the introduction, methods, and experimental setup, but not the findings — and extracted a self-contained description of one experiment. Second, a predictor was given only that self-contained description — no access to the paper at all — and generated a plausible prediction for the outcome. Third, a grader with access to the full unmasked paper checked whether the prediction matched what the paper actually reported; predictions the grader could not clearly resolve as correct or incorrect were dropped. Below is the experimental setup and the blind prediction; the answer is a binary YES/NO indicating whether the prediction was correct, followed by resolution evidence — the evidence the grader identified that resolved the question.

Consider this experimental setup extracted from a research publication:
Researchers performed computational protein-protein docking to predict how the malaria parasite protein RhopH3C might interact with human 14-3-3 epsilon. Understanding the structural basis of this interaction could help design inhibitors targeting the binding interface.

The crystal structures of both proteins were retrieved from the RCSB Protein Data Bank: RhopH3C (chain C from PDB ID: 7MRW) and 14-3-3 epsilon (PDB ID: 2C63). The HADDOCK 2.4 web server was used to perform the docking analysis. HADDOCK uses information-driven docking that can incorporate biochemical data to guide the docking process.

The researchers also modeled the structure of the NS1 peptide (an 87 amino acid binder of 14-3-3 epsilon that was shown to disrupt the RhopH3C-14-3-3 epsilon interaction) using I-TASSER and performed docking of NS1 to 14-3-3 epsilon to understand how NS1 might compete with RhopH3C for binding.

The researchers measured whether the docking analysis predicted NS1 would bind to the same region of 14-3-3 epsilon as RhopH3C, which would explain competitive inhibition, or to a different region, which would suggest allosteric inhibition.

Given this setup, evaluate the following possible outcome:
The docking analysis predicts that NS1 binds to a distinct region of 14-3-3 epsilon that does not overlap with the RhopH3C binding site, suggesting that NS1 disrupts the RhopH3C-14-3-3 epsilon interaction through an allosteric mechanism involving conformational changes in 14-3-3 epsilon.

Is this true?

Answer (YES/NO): NO